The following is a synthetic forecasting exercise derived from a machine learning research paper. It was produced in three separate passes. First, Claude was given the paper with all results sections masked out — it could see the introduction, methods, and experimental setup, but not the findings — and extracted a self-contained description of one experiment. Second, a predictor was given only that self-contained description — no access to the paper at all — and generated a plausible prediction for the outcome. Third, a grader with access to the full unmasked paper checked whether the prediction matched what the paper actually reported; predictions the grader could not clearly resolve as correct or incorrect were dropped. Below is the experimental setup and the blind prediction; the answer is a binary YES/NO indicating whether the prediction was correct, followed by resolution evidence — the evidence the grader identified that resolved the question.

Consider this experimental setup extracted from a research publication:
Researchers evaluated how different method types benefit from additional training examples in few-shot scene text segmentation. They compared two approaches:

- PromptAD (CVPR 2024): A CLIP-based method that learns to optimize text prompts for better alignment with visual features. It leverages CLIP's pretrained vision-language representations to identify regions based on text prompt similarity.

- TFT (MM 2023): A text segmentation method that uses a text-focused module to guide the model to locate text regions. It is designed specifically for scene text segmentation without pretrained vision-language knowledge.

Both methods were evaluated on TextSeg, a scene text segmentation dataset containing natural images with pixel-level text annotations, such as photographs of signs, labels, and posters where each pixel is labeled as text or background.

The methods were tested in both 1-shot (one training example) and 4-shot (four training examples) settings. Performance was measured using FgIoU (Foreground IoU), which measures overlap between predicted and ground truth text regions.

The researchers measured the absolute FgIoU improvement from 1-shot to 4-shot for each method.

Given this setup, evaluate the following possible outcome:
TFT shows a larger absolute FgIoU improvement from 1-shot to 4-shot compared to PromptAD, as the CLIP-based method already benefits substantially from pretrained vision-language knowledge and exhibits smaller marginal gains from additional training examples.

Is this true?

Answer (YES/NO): YES